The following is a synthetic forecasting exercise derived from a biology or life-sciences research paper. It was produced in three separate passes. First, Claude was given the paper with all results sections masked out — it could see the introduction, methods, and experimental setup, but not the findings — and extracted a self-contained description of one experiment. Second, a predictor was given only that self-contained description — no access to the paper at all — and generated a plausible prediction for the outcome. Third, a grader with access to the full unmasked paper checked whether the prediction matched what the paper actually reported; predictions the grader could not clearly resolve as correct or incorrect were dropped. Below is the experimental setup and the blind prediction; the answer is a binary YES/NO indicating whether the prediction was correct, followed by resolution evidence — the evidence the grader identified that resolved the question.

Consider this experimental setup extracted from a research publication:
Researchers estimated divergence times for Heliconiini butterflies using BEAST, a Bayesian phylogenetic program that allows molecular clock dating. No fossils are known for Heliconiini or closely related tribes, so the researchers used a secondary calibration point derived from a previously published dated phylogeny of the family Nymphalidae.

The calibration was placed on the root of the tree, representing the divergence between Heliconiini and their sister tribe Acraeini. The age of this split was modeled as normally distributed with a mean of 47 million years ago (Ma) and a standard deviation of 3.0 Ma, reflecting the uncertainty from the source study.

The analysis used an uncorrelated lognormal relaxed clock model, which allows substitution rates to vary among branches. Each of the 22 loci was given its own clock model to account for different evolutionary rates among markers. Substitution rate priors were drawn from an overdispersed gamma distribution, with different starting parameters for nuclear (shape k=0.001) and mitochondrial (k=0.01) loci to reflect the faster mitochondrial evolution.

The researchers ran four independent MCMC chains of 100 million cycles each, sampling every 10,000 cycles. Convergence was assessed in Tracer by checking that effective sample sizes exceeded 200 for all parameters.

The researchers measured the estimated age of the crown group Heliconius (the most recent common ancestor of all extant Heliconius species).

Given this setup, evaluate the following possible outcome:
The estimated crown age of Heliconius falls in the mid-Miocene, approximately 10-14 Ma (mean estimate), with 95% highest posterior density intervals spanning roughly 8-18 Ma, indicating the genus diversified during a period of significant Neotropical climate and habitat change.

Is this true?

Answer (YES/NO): YES